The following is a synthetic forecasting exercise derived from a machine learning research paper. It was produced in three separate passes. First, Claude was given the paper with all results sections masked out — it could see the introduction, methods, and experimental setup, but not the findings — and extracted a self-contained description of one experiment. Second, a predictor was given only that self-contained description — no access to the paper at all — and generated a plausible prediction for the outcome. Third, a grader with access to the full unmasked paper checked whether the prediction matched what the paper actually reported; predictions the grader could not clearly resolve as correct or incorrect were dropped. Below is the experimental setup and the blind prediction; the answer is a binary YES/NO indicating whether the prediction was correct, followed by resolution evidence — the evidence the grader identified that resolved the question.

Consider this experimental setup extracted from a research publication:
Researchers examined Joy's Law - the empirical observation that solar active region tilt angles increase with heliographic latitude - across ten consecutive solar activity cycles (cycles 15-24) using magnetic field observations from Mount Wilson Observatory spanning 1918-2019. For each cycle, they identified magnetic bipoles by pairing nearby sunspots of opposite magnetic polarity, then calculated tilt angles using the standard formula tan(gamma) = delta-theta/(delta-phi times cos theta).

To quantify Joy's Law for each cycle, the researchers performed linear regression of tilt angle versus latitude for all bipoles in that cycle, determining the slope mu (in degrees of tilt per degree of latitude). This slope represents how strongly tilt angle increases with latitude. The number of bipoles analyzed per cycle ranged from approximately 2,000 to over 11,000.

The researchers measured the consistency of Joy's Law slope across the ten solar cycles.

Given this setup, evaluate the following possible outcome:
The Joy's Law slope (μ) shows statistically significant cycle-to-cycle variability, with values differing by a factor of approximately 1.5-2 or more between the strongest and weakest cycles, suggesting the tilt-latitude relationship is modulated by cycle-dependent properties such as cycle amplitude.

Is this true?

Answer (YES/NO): NO